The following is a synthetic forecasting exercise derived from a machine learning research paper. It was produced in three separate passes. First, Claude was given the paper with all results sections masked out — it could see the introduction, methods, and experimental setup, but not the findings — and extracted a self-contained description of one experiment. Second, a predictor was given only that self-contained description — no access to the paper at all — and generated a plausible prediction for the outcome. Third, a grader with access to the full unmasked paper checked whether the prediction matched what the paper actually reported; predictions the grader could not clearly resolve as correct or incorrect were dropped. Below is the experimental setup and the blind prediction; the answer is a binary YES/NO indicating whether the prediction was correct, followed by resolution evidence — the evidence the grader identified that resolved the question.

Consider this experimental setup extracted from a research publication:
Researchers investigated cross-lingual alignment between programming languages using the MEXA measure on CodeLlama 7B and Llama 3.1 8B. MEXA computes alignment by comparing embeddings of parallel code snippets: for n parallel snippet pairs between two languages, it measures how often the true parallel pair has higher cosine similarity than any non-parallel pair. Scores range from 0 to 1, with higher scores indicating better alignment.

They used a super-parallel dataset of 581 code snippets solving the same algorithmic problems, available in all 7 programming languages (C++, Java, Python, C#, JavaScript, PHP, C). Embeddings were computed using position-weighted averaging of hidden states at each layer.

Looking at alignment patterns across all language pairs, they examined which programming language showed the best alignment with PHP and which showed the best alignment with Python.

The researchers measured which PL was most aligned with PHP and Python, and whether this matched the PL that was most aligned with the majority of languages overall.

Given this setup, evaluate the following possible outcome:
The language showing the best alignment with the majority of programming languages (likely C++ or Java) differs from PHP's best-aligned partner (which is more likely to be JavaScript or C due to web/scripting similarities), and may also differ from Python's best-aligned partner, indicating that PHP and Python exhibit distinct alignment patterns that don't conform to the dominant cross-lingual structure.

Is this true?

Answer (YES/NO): YES